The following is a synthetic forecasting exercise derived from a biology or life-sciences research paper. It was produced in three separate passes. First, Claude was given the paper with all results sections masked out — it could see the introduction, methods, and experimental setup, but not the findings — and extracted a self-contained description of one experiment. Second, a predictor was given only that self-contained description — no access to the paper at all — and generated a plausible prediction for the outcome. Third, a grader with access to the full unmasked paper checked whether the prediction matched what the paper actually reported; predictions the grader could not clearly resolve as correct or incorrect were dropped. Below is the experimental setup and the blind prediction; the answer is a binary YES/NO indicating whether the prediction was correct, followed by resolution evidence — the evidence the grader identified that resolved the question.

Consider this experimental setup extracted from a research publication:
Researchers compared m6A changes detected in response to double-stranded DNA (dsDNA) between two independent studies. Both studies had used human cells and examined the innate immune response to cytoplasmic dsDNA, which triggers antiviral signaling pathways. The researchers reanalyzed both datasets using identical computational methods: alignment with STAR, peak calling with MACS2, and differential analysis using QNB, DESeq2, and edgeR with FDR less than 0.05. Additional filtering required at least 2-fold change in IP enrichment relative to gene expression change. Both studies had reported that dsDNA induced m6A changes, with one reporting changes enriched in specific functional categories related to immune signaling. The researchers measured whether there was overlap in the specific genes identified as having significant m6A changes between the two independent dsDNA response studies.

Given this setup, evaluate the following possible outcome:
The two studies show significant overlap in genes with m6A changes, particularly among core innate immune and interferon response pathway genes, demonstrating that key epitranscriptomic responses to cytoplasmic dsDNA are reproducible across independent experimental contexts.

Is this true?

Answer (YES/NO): NO